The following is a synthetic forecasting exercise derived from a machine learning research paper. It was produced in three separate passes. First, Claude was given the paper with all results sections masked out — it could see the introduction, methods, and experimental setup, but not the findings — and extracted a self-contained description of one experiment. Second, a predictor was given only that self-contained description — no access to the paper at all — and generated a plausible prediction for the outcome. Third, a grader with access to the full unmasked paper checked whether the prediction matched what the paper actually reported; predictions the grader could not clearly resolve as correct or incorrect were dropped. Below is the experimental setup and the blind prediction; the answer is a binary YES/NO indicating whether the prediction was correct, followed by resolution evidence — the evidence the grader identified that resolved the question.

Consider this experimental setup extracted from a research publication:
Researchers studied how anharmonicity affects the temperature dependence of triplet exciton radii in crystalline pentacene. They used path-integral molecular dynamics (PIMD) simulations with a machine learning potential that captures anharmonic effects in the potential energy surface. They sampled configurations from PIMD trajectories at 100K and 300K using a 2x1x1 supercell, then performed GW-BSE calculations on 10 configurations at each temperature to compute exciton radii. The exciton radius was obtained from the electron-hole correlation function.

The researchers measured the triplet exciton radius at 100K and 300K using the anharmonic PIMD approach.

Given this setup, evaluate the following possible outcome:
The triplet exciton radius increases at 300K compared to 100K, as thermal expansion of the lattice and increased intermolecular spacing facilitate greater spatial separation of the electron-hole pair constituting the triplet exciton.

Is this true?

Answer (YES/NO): NO